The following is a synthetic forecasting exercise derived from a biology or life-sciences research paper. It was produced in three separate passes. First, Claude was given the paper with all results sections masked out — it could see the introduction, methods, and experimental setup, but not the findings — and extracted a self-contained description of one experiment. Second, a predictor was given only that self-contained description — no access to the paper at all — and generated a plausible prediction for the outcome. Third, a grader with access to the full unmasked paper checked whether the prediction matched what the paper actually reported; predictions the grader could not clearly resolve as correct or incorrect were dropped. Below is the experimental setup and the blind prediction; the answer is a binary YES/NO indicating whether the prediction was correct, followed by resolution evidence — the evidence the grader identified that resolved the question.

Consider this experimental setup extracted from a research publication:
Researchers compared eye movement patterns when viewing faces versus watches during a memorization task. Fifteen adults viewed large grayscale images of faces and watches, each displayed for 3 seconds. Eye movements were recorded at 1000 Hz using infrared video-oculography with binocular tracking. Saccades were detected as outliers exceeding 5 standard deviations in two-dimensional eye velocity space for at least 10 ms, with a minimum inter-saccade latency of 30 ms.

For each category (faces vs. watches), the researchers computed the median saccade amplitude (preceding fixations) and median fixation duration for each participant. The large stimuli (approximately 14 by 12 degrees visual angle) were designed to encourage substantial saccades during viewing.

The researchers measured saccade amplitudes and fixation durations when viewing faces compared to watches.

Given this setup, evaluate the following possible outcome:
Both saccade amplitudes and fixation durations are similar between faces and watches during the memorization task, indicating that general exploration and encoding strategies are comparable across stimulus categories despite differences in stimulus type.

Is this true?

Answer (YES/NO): NO